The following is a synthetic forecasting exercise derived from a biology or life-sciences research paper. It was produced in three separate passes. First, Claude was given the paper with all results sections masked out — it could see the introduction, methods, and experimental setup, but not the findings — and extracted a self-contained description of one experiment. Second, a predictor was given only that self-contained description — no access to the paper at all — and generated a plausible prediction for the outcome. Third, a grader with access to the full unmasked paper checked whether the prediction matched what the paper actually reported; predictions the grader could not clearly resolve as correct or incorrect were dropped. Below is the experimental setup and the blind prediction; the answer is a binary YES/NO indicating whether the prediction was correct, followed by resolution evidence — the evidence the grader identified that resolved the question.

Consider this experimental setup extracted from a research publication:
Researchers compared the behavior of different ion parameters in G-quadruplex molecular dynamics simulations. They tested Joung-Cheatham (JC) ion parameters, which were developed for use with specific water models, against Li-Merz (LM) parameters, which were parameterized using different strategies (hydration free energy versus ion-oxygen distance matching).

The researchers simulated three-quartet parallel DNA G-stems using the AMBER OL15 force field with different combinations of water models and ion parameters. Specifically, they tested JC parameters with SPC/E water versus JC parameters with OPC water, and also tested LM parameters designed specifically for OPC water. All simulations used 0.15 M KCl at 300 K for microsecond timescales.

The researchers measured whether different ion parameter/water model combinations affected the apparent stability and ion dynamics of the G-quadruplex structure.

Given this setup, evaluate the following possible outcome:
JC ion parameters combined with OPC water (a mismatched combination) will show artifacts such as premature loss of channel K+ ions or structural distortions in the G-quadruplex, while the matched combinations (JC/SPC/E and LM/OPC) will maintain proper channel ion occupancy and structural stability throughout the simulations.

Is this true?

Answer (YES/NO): NO